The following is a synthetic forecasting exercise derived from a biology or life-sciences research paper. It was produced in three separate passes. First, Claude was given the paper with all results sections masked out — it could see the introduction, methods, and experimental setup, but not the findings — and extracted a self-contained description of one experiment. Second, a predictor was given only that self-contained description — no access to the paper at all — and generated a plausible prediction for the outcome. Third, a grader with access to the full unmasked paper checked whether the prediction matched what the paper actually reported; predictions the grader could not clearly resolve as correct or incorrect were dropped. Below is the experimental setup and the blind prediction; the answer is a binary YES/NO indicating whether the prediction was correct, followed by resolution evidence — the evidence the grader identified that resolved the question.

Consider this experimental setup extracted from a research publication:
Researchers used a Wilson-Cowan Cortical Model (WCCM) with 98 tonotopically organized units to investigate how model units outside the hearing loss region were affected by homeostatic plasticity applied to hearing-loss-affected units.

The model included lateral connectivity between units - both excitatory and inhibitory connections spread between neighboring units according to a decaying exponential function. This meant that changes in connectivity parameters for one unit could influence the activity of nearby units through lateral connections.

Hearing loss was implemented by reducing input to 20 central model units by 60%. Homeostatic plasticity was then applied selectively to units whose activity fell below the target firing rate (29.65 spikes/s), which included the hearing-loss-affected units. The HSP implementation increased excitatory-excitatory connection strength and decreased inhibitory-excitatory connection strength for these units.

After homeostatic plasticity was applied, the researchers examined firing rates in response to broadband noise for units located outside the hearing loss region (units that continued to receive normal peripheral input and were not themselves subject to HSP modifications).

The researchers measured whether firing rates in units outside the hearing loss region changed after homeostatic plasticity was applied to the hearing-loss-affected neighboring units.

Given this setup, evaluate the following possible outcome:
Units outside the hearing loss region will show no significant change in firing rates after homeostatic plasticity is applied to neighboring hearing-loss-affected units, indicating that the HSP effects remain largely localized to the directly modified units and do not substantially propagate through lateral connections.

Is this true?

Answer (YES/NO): YES